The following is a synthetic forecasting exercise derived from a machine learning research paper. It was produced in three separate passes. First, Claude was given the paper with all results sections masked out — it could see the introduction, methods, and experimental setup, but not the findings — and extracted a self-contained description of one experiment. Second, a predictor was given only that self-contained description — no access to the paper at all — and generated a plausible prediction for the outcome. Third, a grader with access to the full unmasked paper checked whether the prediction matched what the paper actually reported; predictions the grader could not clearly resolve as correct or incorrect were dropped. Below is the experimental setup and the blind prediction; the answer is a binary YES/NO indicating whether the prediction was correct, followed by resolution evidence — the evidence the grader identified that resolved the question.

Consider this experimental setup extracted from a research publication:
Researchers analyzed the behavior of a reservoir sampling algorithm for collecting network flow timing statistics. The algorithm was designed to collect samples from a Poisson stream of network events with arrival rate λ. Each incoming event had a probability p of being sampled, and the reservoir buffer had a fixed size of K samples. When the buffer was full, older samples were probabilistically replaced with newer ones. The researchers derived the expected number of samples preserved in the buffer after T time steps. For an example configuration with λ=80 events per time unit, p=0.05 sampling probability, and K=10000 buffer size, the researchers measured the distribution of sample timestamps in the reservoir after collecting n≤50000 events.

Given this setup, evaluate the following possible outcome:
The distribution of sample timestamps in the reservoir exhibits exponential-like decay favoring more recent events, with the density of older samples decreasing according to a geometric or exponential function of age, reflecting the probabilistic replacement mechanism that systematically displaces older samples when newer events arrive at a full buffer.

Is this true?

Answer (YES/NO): YES